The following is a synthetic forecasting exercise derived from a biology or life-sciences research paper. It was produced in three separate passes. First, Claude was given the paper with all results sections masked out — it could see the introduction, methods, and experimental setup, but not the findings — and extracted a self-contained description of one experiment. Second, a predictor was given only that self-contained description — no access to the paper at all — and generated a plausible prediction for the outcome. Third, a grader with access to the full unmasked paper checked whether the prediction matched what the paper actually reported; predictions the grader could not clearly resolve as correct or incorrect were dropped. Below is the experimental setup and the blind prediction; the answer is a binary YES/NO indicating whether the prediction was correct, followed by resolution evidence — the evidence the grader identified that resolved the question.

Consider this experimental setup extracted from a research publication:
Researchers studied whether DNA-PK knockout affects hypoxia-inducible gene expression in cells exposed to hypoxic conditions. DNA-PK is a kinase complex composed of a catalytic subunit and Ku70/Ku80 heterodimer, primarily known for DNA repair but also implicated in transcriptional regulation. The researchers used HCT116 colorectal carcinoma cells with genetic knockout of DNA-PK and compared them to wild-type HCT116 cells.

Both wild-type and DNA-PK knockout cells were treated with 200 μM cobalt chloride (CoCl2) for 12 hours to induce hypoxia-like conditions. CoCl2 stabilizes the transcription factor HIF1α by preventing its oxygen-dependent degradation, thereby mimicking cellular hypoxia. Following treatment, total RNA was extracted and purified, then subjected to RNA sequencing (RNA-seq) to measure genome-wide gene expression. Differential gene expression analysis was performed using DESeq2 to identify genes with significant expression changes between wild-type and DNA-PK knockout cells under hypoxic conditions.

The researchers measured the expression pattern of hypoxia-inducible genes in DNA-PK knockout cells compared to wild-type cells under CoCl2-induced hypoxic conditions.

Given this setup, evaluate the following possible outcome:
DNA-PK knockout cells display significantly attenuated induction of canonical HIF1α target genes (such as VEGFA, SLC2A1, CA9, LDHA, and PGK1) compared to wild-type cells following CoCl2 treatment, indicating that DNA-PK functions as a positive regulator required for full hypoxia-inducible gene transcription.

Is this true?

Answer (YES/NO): NO